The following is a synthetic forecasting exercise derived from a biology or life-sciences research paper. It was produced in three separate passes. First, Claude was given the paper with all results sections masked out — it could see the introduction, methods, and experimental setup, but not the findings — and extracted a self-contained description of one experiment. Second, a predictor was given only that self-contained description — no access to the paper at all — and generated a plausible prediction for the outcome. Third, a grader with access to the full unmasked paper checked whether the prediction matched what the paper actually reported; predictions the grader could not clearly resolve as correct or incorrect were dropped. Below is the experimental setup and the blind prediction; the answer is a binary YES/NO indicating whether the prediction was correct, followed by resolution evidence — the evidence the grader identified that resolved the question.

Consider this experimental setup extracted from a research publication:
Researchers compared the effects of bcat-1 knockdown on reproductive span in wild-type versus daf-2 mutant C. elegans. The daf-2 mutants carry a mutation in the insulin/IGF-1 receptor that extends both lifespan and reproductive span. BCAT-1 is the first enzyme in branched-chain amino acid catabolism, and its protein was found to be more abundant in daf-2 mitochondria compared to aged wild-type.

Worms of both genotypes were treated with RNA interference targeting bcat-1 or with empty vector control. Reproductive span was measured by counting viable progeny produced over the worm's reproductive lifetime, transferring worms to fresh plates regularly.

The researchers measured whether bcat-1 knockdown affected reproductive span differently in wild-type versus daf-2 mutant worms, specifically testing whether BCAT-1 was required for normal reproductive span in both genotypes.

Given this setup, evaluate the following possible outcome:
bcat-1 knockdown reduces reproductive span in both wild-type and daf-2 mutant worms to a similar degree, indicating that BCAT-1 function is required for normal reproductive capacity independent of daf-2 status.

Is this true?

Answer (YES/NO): NO